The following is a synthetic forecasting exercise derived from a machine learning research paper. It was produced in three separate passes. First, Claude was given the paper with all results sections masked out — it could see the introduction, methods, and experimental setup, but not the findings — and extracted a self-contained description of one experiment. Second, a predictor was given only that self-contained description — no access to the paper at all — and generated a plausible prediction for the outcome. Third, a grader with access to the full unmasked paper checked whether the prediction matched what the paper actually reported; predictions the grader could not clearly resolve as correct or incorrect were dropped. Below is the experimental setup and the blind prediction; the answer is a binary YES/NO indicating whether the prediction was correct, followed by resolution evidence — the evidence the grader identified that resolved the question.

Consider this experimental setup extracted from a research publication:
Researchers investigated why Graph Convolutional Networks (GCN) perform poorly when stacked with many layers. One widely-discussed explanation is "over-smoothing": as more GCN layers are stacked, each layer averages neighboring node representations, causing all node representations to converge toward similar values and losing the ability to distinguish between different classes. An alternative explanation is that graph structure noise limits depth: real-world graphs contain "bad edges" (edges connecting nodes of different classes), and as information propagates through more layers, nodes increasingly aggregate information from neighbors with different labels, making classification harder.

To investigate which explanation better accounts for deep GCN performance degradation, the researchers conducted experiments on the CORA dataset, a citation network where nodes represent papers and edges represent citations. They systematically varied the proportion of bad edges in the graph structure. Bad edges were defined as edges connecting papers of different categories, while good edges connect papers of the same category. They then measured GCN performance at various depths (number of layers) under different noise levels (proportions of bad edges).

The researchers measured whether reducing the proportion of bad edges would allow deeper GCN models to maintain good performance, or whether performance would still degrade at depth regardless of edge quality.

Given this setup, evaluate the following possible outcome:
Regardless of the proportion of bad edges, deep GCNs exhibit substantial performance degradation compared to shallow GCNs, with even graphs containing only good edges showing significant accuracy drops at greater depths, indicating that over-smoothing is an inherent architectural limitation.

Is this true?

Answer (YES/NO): NO